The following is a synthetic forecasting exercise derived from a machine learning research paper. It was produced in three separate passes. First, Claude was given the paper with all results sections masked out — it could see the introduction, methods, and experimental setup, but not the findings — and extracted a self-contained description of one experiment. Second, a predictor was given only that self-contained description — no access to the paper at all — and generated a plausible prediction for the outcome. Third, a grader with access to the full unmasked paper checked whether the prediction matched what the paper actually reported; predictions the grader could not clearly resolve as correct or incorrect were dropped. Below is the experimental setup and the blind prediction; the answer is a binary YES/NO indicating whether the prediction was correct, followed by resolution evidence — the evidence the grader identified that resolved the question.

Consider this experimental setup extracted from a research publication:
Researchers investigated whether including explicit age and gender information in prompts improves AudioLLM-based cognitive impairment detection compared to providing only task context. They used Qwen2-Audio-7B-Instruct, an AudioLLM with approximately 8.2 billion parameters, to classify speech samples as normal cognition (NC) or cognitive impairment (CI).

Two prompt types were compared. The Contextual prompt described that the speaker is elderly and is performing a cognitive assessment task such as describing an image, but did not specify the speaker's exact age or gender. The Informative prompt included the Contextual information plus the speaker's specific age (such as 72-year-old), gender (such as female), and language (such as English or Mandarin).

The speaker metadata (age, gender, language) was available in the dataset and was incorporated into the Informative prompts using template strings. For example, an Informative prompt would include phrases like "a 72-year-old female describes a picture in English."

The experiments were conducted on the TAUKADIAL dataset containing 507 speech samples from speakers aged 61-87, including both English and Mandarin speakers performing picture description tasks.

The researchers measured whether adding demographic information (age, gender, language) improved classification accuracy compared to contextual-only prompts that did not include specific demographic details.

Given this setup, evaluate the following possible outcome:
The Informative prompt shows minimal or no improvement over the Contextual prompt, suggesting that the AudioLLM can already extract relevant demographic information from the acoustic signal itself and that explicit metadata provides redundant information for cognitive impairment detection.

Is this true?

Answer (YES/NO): NO